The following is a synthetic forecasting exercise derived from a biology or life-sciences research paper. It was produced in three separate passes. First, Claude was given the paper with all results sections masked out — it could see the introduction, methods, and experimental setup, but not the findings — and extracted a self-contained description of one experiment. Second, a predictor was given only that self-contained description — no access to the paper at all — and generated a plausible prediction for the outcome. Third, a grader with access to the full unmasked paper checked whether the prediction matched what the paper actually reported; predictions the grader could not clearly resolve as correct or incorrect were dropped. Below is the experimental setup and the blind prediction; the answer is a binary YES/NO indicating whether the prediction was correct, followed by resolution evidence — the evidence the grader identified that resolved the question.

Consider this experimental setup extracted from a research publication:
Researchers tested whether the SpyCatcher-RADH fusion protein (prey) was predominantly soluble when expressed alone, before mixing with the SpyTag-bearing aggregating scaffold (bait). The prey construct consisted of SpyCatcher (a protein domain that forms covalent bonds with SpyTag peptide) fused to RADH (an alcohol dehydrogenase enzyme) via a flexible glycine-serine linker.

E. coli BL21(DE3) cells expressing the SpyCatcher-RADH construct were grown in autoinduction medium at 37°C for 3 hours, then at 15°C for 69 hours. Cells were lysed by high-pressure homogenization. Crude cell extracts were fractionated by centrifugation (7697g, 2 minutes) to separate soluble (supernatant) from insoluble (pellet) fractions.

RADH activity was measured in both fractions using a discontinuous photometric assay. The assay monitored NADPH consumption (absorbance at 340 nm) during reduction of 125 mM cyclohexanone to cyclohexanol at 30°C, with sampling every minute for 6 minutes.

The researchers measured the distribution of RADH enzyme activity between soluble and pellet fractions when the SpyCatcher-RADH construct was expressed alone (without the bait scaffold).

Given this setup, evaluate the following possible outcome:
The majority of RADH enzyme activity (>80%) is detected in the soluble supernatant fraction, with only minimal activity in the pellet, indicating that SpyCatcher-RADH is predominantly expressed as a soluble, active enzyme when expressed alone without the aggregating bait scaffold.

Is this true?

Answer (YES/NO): YES